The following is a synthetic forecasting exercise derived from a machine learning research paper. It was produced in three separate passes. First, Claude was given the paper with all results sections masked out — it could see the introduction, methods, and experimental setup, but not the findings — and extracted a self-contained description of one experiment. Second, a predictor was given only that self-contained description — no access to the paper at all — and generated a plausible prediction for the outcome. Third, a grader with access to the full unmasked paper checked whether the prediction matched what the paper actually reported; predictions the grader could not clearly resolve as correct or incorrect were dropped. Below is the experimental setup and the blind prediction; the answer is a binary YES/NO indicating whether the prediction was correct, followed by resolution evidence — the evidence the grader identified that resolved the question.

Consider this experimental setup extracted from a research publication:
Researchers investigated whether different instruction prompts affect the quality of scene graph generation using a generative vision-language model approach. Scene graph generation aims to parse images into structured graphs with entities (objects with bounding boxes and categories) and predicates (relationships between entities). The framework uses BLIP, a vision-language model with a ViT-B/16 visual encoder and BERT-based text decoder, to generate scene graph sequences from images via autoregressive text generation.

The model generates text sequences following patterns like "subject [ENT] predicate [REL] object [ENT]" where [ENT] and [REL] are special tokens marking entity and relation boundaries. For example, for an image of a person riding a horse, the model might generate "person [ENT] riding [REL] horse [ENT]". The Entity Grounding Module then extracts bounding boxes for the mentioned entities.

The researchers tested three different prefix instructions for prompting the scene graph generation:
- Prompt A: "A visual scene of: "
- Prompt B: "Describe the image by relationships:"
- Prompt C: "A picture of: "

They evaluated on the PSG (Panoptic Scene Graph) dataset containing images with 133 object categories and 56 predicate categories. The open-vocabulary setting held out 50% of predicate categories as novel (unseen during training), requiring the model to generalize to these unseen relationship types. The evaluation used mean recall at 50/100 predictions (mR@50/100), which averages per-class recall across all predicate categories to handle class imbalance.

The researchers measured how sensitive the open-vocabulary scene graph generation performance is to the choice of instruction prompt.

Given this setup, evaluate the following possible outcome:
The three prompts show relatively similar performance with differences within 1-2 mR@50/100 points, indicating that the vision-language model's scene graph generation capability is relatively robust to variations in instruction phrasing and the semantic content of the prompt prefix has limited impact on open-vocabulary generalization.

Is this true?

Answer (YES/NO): YES